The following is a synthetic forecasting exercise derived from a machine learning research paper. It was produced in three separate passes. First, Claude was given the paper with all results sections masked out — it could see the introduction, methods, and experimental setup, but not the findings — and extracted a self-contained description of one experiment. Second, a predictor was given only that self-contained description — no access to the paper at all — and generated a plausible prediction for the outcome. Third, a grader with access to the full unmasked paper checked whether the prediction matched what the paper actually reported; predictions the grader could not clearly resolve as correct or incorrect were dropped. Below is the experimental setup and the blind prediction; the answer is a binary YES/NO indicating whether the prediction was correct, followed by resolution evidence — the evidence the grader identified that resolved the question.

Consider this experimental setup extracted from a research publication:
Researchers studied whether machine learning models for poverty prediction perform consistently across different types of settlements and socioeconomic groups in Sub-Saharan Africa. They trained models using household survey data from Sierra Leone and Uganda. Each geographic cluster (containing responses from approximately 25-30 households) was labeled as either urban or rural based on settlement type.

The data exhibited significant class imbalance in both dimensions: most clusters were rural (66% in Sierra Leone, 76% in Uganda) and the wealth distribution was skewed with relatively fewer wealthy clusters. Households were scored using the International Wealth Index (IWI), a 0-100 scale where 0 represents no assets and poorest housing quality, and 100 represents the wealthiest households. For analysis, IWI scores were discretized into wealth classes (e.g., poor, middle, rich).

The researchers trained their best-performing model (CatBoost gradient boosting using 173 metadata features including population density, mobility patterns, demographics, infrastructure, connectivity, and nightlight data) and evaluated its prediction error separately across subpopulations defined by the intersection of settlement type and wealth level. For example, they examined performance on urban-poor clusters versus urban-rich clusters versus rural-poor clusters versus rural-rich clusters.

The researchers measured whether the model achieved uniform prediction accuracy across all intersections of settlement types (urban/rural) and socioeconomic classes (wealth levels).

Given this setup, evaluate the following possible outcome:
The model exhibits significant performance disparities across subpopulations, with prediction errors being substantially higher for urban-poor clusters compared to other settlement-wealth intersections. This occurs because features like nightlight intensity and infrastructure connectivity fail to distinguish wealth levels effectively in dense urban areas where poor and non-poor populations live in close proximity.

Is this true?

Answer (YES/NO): NO